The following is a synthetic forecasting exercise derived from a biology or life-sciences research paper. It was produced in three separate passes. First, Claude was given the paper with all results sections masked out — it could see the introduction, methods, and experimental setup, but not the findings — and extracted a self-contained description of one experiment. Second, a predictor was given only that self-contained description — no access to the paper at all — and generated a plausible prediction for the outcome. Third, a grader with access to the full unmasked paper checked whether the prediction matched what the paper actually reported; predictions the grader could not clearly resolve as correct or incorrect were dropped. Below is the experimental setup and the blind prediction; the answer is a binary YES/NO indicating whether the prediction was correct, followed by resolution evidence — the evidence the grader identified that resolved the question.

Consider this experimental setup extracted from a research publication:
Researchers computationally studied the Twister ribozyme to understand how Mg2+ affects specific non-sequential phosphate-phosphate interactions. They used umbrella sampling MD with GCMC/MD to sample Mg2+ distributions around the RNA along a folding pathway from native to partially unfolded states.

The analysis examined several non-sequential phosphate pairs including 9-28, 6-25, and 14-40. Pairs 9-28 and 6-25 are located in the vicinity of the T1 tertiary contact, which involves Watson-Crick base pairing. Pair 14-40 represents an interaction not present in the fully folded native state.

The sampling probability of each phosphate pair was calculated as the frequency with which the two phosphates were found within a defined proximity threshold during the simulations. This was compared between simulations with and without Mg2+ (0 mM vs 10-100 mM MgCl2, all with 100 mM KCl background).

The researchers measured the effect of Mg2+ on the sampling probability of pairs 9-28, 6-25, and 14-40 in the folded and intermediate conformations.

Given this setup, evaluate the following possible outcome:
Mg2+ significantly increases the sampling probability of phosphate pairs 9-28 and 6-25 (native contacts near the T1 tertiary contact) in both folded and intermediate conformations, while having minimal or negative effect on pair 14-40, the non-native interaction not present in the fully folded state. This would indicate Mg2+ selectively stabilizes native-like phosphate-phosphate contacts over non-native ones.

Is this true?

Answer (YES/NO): NO